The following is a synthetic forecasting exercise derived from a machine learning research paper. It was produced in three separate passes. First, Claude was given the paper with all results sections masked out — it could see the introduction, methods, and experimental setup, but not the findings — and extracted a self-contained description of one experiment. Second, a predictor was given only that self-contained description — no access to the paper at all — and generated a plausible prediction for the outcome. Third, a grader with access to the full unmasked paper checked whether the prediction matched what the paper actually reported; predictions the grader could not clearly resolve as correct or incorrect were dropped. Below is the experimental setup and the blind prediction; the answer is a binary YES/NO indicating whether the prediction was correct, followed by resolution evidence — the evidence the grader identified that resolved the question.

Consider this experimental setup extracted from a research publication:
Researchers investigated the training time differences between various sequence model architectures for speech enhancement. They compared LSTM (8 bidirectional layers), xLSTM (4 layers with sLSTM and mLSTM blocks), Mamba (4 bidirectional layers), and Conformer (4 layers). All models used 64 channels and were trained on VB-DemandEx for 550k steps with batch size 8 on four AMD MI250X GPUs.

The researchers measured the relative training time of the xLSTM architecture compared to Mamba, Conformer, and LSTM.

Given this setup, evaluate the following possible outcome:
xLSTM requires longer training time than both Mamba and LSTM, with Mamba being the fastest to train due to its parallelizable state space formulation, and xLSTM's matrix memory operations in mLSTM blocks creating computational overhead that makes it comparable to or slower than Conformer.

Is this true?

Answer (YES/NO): NO